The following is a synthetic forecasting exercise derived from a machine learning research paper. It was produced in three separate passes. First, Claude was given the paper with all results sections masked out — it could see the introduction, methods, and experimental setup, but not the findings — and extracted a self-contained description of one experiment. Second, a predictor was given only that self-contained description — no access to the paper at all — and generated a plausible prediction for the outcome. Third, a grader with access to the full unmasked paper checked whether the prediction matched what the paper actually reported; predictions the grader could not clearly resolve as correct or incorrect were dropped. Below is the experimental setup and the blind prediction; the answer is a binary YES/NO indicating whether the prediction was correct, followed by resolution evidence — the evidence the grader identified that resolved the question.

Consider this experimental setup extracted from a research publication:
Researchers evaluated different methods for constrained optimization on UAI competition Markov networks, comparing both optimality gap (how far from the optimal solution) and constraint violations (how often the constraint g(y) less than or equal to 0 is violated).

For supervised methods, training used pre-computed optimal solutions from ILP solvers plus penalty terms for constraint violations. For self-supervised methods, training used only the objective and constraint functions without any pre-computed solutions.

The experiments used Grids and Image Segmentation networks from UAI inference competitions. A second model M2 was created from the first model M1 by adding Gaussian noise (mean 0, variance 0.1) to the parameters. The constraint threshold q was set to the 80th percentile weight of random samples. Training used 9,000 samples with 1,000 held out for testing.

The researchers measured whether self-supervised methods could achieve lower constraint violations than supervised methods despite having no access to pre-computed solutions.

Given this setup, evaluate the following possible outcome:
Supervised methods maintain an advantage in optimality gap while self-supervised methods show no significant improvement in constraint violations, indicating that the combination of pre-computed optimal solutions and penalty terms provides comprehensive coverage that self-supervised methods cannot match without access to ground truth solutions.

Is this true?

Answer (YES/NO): NO